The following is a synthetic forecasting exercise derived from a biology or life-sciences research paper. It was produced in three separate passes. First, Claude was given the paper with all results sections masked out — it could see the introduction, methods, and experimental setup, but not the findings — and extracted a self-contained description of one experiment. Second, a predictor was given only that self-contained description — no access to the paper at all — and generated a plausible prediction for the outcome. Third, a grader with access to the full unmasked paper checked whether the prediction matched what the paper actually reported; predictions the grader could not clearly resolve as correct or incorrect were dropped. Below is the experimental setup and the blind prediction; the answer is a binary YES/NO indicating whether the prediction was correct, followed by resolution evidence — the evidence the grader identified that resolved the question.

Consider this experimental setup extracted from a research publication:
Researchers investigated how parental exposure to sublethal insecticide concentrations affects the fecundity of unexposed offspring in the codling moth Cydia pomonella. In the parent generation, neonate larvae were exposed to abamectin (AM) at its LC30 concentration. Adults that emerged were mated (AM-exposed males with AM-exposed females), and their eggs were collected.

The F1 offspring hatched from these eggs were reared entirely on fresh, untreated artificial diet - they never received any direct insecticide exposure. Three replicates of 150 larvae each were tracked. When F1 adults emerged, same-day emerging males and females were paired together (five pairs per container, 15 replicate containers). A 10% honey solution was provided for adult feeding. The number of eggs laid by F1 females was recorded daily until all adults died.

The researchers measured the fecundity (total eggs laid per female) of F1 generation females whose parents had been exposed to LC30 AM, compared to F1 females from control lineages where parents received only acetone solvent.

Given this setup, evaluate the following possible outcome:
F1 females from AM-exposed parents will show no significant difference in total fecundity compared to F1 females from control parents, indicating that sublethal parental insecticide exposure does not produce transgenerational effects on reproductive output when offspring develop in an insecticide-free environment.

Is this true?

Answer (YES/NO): NO